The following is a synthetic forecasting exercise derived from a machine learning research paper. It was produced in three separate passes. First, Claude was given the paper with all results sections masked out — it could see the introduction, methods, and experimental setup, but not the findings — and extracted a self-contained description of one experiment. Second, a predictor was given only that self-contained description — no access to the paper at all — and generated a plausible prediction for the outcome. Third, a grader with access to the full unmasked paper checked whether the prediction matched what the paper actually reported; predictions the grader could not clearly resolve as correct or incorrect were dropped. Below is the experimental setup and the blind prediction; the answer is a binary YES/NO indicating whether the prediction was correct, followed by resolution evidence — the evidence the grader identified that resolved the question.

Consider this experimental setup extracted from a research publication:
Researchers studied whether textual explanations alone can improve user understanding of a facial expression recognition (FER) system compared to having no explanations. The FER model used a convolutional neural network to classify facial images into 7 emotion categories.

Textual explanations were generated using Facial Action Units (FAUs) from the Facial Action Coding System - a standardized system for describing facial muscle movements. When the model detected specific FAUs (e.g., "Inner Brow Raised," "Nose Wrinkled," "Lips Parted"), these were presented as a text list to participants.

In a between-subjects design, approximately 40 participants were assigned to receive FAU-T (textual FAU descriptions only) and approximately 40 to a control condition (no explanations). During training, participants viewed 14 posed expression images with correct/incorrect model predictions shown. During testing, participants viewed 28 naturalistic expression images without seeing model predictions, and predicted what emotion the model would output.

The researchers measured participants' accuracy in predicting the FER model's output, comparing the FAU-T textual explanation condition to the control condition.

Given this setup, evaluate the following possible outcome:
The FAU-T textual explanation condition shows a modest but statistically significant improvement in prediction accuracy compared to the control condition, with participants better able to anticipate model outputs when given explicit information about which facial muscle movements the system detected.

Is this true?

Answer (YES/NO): YES